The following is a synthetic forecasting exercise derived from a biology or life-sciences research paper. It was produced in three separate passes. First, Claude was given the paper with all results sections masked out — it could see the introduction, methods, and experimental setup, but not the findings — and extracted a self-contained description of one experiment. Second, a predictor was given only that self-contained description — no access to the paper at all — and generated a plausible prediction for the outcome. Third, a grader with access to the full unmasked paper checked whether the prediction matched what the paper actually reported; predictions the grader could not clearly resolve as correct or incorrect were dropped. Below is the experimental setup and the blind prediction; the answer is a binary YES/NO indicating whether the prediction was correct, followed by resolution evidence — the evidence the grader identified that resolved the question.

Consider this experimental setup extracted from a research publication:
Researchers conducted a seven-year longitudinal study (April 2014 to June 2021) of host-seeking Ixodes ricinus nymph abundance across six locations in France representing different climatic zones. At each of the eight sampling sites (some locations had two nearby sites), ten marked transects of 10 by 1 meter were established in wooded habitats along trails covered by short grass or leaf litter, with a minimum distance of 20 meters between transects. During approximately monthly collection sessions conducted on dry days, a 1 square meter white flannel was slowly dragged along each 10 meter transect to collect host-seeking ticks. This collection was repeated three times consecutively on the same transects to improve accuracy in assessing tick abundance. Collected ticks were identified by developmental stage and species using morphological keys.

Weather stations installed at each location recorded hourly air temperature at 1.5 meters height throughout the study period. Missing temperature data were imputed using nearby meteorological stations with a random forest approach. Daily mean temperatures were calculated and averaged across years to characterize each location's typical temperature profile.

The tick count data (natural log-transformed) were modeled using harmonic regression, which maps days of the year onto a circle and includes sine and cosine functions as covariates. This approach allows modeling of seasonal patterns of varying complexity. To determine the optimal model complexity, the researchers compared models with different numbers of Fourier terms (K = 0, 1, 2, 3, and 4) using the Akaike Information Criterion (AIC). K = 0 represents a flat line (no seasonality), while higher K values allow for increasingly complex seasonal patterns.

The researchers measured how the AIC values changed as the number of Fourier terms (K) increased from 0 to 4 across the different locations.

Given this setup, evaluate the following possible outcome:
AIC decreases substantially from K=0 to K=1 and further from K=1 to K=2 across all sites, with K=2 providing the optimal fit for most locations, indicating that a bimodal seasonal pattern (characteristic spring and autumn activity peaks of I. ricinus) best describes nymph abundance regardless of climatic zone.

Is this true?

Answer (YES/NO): NO